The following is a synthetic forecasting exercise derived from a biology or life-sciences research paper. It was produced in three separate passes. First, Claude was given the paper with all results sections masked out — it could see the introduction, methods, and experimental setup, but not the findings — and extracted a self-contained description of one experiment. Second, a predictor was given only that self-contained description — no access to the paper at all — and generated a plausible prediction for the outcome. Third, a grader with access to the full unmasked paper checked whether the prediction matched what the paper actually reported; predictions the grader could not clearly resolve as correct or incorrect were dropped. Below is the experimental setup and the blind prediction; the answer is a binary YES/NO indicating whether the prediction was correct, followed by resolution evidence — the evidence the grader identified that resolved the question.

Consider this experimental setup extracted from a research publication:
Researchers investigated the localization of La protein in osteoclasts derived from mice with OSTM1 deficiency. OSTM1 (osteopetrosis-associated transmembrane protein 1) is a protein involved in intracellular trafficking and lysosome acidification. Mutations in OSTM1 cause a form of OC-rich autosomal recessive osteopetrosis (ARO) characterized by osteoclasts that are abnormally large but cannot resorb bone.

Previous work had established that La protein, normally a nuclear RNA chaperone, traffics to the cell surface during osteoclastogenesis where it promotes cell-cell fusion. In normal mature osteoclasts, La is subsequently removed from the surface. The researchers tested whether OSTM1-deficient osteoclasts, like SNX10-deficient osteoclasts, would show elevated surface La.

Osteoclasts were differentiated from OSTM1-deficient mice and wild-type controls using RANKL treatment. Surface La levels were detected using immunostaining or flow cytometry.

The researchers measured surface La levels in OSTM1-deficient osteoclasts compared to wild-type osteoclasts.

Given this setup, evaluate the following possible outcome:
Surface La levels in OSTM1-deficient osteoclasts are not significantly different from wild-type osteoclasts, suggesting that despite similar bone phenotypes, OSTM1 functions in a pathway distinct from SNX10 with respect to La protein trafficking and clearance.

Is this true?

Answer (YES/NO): NO